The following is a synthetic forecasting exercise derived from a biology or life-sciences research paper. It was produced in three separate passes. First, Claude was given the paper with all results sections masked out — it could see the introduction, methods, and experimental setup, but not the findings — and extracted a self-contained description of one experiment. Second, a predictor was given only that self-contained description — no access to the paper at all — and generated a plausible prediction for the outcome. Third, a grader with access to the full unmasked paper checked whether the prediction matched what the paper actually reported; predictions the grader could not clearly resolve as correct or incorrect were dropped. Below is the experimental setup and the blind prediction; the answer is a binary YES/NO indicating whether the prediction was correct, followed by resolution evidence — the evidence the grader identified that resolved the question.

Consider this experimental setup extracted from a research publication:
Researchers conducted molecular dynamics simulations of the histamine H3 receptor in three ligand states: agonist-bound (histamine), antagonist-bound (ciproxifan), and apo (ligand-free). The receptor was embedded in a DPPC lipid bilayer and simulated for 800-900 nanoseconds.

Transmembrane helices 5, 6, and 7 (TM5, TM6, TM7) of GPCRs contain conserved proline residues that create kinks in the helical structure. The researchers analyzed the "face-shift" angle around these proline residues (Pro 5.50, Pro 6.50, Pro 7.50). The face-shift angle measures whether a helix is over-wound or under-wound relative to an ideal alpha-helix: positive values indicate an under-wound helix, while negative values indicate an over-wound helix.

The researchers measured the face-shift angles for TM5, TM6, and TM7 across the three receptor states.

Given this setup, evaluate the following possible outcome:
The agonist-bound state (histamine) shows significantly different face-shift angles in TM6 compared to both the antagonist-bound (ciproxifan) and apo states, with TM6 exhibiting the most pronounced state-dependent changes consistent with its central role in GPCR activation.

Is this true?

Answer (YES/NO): NO